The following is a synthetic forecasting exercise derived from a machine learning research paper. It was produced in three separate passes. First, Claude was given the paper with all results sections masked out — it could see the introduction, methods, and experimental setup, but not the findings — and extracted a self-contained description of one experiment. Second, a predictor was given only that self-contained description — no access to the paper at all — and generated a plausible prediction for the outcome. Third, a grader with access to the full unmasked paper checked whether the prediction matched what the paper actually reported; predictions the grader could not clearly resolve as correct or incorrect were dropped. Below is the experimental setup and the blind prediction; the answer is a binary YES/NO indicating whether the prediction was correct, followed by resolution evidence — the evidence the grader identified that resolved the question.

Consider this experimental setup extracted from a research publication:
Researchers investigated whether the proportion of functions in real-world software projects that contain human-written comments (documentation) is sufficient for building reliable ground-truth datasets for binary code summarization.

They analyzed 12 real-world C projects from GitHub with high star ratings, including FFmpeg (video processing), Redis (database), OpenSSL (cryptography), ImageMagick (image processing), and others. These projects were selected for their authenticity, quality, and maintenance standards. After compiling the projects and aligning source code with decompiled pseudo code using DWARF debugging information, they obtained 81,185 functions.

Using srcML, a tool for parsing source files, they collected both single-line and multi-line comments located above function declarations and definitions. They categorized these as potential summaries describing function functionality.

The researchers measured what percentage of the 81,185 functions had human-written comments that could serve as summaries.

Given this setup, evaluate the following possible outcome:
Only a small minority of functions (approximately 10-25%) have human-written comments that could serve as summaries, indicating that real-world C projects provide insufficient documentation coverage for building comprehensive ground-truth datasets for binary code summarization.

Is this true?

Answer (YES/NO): YES